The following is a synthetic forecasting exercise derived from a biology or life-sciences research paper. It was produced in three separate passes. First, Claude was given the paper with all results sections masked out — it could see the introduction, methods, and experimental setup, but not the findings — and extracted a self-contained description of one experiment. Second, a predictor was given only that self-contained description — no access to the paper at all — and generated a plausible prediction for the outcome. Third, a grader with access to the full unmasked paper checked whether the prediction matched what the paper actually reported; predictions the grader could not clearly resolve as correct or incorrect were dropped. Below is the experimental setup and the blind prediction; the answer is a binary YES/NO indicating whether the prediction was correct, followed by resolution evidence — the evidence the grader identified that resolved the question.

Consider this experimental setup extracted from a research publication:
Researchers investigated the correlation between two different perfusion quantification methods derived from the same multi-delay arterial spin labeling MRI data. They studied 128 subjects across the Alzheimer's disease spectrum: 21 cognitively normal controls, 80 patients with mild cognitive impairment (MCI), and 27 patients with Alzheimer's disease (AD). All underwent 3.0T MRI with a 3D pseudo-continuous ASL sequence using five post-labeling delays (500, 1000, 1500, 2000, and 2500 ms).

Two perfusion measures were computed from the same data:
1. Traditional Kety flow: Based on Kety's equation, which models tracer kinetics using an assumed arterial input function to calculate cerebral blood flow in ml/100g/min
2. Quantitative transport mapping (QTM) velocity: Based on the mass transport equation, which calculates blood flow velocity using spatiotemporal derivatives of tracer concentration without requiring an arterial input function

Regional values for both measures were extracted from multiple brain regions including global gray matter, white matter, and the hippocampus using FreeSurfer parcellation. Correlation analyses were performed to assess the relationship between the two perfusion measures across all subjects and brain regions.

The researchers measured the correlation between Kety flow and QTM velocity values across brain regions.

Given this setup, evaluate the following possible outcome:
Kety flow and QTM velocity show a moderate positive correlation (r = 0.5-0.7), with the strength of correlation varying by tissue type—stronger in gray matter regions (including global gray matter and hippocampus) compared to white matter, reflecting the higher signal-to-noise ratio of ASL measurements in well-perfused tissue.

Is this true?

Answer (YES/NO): NO